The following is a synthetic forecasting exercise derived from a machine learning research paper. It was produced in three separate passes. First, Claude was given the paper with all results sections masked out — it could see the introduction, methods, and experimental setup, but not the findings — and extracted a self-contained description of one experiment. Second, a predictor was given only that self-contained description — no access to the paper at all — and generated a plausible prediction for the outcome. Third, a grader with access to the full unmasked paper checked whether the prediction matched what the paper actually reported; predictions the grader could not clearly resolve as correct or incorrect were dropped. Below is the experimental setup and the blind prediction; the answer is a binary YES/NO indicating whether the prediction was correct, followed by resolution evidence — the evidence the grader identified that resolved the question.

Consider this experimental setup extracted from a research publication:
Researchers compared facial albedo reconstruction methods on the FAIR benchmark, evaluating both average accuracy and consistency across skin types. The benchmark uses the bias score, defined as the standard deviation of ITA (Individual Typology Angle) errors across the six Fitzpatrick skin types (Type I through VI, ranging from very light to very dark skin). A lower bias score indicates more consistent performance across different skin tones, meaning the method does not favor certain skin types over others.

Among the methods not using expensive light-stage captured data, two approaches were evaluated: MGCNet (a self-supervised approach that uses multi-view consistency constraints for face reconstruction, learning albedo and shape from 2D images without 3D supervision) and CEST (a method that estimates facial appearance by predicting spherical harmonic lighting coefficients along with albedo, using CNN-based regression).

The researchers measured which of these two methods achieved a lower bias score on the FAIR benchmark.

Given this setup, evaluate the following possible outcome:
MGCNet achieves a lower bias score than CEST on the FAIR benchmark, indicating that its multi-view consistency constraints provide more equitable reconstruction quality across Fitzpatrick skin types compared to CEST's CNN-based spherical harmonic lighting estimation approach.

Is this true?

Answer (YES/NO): NO